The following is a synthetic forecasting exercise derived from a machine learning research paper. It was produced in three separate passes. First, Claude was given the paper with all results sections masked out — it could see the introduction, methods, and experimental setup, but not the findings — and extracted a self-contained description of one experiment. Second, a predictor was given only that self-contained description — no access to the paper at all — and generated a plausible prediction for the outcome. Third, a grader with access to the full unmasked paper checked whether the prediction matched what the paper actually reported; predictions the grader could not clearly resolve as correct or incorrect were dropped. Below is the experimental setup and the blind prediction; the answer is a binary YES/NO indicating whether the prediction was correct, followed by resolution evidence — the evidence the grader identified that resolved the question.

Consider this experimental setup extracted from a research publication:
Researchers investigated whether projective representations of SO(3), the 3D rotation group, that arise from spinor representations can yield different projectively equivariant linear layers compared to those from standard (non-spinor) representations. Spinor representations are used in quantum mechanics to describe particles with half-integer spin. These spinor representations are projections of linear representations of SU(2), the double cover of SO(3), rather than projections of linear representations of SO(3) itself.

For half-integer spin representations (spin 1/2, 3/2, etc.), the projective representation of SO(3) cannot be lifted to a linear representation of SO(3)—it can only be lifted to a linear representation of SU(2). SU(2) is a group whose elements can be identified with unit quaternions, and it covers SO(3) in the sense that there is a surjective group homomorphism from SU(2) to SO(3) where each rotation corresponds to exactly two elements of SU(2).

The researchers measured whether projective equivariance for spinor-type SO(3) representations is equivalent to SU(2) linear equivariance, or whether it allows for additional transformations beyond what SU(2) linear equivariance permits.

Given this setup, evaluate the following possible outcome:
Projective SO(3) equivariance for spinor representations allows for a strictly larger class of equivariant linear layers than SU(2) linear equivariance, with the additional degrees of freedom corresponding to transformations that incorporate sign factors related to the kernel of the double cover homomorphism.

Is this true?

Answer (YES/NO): NO